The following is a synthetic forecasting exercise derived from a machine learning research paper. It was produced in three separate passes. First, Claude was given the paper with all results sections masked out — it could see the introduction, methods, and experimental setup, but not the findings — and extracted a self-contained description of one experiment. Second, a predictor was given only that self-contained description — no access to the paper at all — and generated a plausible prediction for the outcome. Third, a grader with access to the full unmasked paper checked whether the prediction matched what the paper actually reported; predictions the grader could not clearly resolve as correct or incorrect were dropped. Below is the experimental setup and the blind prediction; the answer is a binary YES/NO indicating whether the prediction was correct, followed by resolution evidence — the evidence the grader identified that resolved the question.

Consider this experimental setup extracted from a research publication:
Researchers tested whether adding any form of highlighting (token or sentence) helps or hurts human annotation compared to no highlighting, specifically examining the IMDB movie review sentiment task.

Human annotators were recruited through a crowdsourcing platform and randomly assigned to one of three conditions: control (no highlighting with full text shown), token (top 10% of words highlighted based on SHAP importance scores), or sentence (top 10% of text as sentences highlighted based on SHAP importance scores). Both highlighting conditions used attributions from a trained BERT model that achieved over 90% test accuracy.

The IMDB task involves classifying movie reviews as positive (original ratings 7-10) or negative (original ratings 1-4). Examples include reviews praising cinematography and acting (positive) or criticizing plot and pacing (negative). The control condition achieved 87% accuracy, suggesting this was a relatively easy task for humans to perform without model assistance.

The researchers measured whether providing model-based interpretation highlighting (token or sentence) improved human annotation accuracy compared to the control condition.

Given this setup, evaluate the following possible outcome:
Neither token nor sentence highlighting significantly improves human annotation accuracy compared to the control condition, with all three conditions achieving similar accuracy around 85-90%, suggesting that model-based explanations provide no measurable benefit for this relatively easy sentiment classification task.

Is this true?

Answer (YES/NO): NO